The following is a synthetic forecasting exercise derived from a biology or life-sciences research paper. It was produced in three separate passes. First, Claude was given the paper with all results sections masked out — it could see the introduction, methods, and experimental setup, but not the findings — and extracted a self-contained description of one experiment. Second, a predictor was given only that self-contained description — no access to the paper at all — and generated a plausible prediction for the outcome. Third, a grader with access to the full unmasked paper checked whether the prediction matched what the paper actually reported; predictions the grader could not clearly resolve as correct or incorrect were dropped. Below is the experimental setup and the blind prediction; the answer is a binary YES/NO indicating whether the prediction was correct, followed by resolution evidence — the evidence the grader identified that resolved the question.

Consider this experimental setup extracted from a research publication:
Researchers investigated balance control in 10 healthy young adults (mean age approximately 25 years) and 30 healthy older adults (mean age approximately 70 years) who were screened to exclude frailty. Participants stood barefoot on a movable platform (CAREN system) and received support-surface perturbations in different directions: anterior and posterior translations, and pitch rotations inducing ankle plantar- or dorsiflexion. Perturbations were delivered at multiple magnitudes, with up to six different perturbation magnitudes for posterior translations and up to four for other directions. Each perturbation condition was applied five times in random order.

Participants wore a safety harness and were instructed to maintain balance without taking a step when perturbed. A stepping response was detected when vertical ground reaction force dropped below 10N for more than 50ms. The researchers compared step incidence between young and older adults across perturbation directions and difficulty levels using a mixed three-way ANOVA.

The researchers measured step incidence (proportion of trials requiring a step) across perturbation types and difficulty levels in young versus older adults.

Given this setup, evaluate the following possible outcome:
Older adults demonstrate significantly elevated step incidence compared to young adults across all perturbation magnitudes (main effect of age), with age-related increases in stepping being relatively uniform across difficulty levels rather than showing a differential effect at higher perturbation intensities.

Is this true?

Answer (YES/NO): NO